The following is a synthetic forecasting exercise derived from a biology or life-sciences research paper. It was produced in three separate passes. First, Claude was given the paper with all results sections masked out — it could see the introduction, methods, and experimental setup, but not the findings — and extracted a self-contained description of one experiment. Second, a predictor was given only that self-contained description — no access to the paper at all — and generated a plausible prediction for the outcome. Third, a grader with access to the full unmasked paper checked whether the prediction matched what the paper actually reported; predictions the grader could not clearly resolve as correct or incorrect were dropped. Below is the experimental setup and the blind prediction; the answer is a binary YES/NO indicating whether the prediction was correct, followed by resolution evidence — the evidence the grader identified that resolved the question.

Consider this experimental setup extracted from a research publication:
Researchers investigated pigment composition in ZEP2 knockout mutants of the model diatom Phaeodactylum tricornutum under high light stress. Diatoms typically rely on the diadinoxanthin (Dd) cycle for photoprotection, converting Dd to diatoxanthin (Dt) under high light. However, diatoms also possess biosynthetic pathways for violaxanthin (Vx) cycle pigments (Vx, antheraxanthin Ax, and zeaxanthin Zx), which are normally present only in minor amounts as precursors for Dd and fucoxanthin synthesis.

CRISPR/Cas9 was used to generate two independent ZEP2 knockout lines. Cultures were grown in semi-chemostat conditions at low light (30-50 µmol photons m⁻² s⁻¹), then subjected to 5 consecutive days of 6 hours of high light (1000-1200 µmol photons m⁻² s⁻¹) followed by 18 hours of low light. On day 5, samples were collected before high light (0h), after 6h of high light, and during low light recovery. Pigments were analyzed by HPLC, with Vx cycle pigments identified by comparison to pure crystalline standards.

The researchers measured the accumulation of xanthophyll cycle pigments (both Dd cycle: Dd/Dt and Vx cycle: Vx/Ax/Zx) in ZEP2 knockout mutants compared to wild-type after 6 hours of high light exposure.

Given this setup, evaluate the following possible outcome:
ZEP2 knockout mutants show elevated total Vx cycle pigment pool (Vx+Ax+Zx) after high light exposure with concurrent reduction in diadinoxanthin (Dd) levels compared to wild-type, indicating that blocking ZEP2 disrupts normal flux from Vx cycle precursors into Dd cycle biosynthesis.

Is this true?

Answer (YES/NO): YES